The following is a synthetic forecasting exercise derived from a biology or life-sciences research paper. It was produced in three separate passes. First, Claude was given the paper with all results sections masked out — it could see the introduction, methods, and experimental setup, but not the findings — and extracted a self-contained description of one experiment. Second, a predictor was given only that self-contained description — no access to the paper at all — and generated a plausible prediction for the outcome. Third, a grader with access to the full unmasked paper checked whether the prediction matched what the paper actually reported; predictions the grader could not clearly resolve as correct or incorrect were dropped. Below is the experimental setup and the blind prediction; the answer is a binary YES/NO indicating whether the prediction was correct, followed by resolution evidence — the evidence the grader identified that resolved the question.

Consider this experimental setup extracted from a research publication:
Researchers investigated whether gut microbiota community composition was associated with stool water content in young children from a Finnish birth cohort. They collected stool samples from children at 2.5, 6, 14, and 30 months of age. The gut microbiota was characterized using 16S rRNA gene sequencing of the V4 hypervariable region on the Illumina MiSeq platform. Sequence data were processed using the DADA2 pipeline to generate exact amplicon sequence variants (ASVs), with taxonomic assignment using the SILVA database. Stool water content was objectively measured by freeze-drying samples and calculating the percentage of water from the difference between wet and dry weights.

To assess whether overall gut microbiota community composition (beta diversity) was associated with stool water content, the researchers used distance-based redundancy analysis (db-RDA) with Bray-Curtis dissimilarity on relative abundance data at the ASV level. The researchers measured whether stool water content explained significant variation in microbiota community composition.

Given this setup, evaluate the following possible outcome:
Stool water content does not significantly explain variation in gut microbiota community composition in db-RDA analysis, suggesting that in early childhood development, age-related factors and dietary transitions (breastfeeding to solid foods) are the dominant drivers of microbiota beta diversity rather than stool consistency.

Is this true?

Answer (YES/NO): NO